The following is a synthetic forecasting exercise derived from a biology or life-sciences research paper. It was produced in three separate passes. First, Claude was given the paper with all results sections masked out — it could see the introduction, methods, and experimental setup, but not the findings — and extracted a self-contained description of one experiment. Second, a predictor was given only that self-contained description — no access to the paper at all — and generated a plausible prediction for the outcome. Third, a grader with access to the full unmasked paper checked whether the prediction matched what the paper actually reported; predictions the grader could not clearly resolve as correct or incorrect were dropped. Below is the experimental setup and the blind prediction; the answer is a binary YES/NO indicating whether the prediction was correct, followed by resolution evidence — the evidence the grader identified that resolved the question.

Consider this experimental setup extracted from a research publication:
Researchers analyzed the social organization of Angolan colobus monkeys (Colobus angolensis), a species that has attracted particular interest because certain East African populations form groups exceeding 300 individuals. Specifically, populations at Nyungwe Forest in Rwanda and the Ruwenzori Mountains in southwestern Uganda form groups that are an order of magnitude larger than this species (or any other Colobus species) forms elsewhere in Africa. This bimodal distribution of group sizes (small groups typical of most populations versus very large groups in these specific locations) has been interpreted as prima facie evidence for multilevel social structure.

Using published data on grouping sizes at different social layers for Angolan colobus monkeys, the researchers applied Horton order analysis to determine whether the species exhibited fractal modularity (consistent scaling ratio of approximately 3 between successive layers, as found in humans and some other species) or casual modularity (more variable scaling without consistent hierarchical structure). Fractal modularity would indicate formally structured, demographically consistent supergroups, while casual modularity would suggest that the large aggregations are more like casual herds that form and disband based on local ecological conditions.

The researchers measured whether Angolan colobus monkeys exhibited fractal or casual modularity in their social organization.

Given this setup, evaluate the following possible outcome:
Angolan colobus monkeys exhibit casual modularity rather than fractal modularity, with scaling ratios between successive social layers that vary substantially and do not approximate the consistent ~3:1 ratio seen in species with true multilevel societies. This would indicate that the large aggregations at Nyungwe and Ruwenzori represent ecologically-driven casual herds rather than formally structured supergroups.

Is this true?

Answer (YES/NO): YES